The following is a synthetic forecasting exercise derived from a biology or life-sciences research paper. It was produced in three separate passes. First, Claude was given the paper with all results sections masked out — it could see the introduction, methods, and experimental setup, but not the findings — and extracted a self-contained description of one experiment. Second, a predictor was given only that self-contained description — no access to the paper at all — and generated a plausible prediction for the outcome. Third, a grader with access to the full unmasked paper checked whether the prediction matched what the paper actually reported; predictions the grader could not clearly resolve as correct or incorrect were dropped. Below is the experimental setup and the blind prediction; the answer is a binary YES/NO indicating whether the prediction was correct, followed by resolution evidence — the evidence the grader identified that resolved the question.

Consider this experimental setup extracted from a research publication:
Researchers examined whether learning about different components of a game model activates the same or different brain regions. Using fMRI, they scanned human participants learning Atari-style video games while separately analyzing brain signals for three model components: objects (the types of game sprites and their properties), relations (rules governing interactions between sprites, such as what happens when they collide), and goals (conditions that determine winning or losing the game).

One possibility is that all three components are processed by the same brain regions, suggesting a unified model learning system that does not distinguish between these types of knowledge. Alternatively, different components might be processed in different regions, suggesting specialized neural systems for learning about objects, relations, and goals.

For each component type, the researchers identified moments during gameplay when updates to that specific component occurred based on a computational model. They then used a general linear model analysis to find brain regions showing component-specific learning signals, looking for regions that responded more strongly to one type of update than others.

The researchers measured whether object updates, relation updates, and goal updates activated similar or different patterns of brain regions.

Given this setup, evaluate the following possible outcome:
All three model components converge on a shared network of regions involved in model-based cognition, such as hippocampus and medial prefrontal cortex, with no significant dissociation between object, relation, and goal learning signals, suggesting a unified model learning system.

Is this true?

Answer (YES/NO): NO